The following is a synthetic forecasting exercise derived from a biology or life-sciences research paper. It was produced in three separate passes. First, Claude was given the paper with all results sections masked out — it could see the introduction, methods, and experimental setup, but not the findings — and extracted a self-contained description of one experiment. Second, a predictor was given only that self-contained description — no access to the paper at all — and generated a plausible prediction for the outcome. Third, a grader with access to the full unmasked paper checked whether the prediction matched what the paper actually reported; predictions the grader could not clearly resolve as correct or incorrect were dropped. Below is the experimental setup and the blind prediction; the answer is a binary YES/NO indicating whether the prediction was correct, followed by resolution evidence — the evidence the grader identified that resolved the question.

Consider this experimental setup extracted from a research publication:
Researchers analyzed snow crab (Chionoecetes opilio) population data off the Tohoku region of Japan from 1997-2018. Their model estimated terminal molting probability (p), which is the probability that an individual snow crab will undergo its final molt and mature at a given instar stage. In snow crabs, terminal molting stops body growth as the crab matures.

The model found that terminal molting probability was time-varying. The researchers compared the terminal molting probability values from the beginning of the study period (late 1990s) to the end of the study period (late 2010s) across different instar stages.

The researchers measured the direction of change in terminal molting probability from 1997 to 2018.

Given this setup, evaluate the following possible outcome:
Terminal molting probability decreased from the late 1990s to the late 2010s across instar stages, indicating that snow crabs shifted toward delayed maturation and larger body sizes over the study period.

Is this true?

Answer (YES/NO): NO